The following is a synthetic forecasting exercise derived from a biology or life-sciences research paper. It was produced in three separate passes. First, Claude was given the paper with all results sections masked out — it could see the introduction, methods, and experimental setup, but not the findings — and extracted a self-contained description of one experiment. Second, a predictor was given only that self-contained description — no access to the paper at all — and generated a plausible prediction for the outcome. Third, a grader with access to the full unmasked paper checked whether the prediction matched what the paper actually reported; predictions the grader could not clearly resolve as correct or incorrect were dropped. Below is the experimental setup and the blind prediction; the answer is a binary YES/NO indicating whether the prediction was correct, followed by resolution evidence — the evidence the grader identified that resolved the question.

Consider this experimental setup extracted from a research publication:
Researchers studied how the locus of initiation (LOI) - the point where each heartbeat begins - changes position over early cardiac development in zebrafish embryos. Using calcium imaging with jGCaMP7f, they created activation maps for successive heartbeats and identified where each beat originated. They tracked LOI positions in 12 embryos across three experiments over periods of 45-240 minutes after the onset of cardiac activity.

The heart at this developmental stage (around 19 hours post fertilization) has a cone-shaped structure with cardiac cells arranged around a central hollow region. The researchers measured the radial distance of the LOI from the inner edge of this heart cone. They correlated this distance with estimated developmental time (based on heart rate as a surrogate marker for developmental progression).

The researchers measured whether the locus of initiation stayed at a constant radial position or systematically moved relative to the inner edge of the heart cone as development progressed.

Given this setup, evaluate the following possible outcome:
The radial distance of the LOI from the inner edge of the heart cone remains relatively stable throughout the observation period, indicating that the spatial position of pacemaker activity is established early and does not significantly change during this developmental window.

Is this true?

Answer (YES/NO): NO